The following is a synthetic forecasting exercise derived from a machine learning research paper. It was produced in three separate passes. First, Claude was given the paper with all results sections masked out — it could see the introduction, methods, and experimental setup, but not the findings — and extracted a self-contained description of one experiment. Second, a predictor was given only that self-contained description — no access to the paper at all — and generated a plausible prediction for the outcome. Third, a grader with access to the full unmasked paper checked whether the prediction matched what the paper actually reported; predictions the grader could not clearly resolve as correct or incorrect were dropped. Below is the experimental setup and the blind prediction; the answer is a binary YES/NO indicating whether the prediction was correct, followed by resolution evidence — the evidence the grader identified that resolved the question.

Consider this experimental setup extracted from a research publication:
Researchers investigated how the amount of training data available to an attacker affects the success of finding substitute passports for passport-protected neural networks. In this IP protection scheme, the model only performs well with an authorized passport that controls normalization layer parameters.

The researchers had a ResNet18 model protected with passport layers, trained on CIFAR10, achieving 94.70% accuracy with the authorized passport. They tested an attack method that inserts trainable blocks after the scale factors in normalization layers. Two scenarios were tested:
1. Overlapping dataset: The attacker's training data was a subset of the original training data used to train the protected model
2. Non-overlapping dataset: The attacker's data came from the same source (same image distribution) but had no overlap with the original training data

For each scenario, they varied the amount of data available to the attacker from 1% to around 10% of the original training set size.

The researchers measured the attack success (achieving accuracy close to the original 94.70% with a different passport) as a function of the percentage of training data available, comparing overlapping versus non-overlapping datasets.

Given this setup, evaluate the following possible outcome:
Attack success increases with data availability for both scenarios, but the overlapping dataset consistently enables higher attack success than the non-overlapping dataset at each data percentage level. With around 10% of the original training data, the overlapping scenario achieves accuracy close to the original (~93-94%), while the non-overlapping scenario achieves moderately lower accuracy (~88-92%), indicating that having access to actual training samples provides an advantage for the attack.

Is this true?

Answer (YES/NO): NO